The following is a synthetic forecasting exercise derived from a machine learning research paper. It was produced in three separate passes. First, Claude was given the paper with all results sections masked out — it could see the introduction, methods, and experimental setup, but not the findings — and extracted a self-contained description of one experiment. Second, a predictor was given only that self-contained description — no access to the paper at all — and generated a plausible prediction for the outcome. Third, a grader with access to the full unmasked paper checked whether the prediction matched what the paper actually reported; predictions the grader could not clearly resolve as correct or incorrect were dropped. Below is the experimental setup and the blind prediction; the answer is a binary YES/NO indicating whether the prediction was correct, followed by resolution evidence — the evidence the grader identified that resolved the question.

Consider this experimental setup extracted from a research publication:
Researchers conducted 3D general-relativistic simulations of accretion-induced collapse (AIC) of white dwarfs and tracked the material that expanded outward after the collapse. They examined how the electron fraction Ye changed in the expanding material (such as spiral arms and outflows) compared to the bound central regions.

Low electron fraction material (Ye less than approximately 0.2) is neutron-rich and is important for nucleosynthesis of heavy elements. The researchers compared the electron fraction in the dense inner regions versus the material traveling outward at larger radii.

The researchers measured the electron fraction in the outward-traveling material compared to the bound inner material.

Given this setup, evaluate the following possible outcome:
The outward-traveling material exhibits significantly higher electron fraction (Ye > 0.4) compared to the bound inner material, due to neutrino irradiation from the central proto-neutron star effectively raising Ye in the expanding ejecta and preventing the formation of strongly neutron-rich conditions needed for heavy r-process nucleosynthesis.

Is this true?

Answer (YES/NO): NO